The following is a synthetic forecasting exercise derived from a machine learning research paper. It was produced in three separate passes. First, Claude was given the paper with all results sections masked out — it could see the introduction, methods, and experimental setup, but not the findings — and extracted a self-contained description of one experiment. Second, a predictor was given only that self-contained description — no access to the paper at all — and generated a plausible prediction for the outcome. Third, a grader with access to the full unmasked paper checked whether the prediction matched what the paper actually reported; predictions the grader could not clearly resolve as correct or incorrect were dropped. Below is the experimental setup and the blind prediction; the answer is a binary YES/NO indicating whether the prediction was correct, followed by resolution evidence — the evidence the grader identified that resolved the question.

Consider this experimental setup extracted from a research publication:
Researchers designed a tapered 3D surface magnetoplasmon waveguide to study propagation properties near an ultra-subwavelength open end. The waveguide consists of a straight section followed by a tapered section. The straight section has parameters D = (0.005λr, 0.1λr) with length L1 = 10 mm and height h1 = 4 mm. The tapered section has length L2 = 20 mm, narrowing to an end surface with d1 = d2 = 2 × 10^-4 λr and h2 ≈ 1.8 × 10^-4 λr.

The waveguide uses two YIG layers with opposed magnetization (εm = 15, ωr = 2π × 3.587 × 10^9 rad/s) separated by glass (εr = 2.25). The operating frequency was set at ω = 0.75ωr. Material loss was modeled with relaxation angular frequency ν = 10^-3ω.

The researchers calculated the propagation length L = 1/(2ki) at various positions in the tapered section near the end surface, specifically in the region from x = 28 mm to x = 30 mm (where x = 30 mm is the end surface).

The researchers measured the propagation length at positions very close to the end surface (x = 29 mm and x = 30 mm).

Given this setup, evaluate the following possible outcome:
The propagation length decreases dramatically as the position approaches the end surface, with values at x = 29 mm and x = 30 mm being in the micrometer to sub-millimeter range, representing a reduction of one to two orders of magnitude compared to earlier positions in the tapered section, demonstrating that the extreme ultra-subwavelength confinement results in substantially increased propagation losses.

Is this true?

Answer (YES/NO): NO